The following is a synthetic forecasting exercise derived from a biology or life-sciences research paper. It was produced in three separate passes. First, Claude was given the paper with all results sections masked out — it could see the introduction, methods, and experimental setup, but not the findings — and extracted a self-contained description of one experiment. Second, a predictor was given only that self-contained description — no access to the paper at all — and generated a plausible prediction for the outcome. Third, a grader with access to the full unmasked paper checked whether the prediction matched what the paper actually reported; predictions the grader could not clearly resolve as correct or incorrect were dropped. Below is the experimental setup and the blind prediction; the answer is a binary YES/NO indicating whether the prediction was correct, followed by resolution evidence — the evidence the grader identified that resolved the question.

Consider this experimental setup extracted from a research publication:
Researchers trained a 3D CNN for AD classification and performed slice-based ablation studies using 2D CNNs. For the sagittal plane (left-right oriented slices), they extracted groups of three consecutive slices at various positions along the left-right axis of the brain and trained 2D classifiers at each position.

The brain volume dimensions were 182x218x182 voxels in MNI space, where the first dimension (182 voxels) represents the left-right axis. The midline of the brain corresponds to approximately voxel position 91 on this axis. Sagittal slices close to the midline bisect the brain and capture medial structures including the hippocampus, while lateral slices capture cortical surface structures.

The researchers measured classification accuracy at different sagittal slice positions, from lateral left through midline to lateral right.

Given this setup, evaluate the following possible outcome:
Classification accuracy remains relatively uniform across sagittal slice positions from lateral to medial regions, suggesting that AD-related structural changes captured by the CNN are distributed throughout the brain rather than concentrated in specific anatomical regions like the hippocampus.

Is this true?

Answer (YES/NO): NO